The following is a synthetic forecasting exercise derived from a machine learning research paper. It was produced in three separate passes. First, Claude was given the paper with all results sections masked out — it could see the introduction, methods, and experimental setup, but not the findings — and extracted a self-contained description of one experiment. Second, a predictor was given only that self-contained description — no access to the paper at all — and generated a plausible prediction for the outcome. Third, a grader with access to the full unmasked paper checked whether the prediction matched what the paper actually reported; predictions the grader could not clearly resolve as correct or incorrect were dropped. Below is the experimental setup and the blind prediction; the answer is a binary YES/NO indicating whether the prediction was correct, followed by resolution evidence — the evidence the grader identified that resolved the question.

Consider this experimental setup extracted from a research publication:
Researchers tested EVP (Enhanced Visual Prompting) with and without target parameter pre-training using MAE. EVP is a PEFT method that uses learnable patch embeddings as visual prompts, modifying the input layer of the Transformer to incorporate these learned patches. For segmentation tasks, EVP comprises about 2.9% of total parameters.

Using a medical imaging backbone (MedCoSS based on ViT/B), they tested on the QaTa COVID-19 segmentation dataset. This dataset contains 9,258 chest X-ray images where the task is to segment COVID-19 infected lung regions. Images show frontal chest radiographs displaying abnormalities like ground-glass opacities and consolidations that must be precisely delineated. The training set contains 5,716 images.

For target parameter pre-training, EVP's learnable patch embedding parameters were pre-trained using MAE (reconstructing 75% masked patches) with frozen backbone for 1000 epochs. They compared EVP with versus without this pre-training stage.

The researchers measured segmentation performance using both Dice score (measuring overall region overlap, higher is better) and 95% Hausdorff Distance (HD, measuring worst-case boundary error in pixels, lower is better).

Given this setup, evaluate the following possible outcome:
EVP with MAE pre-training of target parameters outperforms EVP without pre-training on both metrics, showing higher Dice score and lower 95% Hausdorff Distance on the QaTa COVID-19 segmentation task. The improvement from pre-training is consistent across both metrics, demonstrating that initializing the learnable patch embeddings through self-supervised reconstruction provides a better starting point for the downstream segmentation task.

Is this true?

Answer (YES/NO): YES